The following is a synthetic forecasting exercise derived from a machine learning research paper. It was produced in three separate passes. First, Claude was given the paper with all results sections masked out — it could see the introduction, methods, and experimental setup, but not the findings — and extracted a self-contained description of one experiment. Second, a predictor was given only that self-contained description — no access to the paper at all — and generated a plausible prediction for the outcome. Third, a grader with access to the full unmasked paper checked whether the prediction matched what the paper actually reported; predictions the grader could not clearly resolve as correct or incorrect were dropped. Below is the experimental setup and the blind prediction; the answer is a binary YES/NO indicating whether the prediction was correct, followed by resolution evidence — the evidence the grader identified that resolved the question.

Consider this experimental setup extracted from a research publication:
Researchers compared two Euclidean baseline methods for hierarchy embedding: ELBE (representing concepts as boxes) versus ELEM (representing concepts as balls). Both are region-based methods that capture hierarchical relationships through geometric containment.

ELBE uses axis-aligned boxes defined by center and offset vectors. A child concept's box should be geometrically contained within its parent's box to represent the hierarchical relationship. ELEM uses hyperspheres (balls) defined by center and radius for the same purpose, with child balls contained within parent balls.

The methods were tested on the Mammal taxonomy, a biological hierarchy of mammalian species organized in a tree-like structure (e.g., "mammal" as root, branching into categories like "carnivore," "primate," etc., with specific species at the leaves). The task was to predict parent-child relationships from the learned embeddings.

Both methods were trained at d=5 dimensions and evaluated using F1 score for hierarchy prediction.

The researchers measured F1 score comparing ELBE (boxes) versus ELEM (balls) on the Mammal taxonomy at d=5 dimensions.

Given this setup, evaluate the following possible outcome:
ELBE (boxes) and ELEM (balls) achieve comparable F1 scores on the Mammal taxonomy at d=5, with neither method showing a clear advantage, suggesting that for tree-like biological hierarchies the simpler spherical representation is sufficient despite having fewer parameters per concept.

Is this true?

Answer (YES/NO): NO